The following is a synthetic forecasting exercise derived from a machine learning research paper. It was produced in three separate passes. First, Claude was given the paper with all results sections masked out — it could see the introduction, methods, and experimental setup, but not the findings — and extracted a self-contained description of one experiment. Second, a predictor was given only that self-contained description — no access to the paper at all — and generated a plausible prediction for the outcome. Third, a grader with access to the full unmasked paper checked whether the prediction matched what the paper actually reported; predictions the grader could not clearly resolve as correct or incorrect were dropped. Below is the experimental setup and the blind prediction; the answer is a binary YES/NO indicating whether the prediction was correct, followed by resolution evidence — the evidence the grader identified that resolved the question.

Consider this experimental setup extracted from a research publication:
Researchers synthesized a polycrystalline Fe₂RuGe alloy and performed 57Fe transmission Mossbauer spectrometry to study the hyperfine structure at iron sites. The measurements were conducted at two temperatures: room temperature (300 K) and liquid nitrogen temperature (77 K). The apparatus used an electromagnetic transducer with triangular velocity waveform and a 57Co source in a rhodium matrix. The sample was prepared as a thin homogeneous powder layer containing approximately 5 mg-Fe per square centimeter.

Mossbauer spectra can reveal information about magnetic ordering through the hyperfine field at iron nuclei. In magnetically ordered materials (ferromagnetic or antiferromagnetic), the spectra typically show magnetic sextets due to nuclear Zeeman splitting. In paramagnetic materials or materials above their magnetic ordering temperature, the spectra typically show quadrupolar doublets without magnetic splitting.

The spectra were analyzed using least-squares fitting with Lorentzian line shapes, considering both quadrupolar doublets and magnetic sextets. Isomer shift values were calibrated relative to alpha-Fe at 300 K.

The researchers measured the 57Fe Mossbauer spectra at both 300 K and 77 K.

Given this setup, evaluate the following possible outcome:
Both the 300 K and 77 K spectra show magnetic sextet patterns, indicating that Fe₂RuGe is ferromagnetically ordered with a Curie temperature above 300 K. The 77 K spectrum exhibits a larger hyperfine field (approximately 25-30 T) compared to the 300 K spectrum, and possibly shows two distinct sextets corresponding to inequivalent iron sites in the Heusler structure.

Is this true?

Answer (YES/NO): NO